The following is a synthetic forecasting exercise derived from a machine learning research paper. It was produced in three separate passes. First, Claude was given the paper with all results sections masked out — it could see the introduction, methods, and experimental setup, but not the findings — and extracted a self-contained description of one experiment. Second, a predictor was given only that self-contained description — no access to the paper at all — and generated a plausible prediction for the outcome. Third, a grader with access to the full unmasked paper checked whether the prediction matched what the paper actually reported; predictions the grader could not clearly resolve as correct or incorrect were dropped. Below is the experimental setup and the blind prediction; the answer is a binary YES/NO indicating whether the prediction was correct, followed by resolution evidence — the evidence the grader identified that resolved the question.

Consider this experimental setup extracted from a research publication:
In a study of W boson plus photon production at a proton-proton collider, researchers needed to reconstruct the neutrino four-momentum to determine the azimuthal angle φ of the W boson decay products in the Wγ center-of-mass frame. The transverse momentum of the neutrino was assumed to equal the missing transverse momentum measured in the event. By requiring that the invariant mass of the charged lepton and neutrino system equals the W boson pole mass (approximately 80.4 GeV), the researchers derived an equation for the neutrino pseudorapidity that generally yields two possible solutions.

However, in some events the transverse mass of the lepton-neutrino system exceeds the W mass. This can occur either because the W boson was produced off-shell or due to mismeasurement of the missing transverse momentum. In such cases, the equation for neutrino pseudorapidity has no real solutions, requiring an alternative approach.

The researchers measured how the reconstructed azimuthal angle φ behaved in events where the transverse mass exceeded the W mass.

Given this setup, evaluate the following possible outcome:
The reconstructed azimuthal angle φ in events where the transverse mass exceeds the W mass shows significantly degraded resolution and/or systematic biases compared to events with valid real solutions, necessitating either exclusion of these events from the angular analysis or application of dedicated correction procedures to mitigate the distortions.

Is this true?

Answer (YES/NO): NO